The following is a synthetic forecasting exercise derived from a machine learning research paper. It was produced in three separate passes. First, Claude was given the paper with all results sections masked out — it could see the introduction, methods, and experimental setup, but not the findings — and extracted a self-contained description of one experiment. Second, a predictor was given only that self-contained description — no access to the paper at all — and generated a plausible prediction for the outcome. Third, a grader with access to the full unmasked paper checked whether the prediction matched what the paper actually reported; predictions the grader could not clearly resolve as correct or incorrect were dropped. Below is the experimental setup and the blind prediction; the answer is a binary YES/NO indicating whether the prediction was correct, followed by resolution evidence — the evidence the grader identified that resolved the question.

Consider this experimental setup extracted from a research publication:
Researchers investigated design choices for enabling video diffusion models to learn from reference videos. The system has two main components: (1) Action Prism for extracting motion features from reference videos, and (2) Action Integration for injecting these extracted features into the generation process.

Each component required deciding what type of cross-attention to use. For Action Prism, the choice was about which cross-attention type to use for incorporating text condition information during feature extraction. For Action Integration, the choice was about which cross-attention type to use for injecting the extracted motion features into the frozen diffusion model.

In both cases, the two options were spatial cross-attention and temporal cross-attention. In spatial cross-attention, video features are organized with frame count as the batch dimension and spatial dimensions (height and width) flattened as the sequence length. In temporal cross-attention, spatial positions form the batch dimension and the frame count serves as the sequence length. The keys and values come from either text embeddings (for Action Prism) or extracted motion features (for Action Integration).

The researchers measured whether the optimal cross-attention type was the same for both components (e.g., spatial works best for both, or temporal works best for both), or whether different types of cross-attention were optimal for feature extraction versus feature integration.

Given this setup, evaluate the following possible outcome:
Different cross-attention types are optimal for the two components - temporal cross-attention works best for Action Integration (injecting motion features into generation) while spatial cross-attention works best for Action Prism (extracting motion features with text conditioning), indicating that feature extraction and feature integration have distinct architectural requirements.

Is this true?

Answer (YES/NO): YES